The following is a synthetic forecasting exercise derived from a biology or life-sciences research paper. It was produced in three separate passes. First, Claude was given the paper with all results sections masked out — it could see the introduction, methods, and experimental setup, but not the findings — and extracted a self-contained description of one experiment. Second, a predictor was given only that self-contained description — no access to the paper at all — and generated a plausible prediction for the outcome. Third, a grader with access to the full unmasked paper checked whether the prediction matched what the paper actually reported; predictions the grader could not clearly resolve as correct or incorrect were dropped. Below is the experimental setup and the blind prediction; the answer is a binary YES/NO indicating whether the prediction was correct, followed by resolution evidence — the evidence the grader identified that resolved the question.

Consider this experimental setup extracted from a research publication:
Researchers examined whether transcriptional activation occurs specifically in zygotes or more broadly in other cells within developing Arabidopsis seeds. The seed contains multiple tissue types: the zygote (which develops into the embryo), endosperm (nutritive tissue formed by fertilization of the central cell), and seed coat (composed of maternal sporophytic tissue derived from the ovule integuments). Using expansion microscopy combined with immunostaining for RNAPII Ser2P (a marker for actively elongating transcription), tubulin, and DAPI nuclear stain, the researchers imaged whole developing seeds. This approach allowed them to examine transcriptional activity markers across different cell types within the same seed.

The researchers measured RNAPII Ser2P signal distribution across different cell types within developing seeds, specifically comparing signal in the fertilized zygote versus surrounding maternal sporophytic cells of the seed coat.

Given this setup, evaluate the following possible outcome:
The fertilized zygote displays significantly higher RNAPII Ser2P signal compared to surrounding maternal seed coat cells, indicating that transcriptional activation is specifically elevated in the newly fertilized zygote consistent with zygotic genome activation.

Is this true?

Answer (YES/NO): NO